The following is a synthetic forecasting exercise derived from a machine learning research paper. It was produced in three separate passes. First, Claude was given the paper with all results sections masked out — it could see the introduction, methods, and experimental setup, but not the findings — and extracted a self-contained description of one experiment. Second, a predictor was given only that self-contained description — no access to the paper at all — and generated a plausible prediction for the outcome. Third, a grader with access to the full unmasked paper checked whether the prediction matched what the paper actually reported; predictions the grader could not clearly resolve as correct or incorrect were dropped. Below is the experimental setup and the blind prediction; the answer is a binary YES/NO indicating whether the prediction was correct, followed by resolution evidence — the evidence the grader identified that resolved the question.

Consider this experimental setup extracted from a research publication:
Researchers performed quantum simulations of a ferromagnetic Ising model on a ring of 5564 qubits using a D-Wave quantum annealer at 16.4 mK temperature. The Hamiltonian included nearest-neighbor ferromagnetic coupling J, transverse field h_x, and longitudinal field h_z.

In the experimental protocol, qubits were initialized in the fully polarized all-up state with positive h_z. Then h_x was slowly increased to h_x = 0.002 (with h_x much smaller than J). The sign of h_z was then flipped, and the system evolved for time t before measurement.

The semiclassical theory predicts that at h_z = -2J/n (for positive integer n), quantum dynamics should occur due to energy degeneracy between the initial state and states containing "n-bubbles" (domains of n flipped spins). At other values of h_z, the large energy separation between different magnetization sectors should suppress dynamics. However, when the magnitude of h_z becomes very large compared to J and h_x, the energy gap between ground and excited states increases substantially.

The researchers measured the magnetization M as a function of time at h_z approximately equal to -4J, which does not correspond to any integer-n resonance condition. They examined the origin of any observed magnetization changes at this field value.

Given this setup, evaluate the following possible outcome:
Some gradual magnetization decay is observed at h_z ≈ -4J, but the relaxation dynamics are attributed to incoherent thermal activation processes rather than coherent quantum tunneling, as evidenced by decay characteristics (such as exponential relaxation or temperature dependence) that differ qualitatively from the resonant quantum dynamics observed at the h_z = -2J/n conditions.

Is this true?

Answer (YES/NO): NO